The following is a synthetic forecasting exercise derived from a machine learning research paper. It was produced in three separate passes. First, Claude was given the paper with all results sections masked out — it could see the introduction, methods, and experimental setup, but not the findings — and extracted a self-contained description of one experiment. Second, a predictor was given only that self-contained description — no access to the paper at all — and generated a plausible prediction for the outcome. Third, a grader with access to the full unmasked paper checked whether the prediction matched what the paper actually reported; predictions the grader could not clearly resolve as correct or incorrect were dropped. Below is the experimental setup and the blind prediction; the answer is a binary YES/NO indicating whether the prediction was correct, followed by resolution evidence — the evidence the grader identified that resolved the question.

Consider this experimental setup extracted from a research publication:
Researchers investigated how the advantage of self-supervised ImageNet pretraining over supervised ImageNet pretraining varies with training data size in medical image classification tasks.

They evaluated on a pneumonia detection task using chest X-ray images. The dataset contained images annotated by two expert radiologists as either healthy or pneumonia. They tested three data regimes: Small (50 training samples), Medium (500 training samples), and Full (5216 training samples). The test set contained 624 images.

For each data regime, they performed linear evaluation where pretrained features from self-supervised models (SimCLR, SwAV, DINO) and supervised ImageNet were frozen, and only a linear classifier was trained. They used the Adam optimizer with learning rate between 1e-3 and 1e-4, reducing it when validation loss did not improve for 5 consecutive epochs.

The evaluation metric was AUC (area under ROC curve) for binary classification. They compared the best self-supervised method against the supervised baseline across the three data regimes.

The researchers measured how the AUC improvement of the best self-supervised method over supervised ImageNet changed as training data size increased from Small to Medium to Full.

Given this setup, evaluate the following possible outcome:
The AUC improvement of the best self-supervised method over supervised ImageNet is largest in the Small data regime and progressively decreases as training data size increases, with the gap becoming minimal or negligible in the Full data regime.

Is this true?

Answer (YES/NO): NO